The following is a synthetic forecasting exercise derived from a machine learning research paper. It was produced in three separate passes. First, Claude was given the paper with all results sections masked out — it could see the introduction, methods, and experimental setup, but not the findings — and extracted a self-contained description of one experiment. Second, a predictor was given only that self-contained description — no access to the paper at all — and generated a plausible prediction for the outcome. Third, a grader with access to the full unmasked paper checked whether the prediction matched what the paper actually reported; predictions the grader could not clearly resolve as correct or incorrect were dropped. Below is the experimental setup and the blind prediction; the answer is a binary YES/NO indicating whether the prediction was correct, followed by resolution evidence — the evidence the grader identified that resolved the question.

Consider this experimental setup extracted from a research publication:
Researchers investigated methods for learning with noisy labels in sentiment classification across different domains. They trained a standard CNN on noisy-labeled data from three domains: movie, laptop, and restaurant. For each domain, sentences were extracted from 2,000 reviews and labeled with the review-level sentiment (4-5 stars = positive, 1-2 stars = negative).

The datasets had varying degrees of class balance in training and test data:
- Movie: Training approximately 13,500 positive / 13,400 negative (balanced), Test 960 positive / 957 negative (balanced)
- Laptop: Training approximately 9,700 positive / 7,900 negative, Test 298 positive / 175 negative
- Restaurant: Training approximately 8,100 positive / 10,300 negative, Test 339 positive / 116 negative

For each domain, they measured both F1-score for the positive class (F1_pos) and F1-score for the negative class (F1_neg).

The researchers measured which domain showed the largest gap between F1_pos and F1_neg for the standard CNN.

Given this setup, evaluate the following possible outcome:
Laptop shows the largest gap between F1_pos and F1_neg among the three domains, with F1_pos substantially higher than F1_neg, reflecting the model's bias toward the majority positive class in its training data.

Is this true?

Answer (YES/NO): YES